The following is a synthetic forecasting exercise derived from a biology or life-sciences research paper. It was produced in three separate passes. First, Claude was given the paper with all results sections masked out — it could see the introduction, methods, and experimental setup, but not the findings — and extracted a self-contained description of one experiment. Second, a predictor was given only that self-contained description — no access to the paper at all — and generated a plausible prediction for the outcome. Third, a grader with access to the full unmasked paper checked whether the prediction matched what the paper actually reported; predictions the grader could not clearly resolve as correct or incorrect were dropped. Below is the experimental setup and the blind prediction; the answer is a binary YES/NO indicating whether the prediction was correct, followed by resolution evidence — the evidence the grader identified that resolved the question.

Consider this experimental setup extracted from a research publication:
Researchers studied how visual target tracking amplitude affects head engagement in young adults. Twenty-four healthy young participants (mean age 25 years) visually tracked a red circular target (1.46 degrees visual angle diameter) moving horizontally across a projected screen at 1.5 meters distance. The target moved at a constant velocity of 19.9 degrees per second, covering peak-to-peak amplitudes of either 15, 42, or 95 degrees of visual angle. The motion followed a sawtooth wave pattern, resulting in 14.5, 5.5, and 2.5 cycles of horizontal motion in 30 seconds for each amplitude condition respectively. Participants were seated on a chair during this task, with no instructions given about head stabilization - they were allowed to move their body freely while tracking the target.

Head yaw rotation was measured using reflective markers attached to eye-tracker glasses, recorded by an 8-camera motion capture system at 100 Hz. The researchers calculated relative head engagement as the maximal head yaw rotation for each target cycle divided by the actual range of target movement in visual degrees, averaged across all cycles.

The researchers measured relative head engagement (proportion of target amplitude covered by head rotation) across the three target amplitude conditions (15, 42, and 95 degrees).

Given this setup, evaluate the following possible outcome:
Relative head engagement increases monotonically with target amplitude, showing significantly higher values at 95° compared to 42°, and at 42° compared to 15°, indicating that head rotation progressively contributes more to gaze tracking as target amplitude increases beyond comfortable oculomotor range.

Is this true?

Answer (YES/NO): NO